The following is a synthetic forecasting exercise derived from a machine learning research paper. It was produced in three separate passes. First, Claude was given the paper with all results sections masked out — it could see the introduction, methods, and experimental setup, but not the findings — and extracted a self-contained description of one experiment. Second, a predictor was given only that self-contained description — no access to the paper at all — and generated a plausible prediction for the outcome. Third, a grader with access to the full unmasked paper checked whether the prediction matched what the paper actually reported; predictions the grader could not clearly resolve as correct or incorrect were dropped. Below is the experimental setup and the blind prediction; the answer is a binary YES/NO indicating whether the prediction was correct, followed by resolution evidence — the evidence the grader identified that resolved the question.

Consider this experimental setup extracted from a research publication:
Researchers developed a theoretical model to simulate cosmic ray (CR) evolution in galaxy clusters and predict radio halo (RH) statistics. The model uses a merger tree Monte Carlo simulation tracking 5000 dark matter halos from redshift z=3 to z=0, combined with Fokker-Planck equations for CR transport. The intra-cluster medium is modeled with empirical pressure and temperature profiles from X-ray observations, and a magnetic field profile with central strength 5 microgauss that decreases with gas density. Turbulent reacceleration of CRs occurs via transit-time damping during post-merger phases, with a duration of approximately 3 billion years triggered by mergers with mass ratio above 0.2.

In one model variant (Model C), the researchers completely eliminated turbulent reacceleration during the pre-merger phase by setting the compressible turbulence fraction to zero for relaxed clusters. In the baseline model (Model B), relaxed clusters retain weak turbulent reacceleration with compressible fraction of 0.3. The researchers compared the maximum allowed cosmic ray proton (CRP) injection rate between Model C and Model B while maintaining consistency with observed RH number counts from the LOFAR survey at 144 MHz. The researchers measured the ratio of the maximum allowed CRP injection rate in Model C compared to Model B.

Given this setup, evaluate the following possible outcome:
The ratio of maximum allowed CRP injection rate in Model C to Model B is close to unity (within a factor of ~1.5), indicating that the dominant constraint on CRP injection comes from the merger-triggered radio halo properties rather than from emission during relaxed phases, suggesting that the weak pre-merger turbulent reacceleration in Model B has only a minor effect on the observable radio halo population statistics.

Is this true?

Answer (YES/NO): NO